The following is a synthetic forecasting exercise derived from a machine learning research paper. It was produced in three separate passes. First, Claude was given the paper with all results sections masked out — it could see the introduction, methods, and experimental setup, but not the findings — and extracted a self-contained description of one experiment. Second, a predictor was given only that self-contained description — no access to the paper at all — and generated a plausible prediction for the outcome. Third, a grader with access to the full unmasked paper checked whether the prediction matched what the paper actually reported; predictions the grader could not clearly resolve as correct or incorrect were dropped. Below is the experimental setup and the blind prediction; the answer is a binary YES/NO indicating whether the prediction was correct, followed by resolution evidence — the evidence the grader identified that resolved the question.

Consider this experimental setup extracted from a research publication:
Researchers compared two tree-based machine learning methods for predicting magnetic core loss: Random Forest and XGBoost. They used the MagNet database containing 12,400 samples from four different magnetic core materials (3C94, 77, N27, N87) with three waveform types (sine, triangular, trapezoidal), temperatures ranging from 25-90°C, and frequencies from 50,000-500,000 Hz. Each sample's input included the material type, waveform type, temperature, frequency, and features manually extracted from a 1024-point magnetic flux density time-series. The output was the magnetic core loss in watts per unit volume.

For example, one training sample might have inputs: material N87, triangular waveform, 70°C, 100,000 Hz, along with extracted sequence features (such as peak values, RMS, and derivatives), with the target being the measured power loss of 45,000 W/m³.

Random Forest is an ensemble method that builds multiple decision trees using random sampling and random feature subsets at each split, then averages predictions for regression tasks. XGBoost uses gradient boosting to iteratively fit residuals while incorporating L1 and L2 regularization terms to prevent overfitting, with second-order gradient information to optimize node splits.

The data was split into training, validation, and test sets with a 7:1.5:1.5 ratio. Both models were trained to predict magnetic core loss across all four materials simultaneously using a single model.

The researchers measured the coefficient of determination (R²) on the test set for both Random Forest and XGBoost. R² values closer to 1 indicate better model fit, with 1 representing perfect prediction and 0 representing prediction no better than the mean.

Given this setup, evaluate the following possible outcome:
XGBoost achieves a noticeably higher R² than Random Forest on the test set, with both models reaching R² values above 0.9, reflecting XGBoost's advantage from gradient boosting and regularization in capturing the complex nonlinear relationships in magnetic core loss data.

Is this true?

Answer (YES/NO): YES